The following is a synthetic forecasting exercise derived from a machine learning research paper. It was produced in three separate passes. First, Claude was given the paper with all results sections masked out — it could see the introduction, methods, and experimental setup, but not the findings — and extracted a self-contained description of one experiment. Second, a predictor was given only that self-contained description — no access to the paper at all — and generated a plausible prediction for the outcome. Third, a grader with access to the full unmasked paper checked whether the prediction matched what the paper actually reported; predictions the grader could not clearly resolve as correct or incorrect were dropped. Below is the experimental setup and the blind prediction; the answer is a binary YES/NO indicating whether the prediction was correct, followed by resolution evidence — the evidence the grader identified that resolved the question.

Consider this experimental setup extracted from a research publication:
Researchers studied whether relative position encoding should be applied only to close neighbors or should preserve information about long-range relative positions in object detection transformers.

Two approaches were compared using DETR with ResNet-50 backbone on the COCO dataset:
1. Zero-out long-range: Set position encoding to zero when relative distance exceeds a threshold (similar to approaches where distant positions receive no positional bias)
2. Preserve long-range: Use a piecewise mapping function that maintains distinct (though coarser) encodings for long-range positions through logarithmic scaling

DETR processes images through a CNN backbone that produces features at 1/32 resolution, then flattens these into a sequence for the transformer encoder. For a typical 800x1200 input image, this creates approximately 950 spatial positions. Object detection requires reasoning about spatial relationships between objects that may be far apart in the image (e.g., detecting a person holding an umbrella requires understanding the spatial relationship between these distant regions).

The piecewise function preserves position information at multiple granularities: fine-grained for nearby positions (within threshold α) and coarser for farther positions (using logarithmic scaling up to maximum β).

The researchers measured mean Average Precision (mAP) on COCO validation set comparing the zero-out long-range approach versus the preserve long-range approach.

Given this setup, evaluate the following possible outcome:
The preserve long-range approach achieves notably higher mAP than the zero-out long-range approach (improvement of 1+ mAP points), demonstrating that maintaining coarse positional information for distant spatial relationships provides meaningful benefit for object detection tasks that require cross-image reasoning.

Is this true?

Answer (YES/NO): NO